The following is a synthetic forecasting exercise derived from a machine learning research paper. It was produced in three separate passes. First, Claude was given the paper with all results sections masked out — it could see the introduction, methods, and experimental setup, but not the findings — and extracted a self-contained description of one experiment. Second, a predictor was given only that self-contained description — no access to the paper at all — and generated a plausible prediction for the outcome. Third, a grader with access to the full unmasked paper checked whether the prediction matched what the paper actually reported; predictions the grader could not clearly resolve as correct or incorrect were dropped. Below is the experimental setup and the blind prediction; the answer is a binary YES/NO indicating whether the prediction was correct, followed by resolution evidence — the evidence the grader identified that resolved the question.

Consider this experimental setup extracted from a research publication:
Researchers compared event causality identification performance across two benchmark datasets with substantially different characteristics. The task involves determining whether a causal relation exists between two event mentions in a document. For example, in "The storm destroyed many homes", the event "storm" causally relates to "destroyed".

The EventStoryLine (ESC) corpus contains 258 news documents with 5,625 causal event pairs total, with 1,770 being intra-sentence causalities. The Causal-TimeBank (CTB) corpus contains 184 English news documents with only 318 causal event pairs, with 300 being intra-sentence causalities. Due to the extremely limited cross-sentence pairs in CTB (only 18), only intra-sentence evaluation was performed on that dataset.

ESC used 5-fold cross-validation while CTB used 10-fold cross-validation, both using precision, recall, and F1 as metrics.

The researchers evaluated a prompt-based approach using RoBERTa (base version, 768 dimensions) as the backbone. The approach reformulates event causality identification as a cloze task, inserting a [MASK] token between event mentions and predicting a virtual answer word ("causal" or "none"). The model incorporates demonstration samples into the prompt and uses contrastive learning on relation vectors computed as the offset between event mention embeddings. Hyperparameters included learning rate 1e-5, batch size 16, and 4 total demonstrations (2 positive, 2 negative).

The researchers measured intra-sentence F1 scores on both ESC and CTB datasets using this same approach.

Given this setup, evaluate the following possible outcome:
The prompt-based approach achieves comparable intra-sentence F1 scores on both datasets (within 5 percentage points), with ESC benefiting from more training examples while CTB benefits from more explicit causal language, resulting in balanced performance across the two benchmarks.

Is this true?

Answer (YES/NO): NO